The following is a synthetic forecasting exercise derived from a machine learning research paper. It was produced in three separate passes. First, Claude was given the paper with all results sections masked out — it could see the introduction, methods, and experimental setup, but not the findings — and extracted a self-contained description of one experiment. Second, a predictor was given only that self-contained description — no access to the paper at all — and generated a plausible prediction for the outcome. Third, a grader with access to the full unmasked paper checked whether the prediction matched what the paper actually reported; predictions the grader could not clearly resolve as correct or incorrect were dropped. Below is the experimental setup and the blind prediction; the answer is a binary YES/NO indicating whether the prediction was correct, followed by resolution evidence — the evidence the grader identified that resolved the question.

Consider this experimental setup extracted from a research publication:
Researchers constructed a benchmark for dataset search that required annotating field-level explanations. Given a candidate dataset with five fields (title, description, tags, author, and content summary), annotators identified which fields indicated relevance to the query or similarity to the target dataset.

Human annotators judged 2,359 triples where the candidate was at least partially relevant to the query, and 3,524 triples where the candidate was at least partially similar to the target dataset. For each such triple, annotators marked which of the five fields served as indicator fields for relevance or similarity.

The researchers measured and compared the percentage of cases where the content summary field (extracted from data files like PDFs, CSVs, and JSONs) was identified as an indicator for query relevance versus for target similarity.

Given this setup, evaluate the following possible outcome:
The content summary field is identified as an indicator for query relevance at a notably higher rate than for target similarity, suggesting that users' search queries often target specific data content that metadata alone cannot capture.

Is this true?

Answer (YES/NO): NO